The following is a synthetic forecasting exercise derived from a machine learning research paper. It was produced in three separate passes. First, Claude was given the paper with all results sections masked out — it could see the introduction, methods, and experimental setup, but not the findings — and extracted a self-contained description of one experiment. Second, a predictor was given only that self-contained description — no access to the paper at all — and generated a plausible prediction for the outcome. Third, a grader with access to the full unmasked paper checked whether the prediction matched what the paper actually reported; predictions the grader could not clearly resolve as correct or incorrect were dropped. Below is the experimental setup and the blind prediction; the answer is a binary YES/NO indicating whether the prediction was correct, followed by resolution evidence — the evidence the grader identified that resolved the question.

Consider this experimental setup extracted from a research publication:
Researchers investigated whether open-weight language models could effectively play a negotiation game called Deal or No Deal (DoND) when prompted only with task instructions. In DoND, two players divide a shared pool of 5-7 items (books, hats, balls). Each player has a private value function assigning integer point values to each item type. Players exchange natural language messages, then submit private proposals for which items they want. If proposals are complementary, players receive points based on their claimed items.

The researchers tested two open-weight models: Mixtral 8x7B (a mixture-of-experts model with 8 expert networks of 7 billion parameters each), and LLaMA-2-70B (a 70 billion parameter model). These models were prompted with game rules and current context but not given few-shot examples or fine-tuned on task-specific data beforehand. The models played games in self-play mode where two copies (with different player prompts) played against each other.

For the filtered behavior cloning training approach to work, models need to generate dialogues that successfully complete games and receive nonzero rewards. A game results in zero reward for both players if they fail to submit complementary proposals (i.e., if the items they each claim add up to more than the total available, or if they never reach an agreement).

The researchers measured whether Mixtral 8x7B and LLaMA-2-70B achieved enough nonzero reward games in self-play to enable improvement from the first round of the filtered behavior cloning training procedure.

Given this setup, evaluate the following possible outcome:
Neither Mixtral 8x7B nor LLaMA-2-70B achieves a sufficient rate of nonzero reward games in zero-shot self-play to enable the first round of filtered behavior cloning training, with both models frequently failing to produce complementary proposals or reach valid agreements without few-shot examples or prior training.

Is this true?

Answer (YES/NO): YES